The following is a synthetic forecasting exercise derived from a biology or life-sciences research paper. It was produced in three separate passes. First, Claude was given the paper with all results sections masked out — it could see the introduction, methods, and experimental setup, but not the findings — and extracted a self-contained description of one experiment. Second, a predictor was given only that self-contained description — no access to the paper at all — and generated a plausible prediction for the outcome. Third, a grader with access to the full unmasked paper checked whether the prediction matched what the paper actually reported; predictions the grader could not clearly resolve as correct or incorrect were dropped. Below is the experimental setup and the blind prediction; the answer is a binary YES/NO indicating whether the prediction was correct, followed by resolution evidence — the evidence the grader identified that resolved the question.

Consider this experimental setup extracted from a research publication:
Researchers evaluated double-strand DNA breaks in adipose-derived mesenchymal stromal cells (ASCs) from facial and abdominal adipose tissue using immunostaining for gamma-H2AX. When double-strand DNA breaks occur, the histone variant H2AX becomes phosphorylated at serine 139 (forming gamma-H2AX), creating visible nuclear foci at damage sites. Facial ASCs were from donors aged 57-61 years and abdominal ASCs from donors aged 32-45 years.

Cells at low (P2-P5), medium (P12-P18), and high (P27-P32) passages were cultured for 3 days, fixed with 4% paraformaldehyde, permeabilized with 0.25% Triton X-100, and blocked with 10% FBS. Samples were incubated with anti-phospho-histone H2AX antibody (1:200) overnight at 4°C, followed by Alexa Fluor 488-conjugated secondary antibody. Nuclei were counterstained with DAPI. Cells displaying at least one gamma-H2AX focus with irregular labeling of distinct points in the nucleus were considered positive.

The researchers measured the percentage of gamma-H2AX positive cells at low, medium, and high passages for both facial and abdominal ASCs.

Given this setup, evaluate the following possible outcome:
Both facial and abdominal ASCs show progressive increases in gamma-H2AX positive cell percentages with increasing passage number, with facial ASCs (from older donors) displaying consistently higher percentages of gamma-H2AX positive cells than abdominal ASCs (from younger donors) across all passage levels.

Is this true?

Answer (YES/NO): NO